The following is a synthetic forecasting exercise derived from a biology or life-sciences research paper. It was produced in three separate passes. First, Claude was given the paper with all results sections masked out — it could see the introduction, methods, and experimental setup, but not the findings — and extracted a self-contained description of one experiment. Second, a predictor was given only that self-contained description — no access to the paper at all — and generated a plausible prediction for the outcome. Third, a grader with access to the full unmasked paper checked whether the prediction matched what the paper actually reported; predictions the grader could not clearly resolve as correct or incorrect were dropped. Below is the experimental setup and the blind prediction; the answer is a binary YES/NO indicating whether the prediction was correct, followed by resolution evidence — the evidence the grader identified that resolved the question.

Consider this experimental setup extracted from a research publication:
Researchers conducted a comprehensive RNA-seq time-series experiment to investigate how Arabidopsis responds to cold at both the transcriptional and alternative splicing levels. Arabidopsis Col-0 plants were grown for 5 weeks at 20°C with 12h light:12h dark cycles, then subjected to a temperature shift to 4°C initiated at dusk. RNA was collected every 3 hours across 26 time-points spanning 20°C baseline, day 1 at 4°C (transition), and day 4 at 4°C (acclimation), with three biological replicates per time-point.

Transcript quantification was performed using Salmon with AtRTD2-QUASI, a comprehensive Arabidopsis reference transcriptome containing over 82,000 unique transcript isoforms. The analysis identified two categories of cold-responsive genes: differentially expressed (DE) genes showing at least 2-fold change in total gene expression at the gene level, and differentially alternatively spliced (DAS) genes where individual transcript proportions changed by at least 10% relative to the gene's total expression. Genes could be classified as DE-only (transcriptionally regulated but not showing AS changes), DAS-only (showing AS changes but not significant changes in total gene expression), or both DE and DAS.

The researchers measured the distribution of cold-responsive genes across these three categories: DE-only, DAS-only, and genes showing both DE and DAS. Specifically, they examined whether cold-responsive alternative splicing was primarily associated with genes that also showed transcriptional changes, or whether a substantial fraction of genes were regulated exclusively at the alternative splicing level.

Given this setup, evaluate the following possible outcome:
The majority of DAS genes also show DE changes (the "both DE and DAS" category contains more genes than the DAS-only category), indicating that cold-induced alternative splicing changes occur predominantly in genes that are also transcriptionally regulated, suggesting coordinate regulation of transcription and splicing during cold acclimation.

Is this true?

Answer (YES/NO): NO